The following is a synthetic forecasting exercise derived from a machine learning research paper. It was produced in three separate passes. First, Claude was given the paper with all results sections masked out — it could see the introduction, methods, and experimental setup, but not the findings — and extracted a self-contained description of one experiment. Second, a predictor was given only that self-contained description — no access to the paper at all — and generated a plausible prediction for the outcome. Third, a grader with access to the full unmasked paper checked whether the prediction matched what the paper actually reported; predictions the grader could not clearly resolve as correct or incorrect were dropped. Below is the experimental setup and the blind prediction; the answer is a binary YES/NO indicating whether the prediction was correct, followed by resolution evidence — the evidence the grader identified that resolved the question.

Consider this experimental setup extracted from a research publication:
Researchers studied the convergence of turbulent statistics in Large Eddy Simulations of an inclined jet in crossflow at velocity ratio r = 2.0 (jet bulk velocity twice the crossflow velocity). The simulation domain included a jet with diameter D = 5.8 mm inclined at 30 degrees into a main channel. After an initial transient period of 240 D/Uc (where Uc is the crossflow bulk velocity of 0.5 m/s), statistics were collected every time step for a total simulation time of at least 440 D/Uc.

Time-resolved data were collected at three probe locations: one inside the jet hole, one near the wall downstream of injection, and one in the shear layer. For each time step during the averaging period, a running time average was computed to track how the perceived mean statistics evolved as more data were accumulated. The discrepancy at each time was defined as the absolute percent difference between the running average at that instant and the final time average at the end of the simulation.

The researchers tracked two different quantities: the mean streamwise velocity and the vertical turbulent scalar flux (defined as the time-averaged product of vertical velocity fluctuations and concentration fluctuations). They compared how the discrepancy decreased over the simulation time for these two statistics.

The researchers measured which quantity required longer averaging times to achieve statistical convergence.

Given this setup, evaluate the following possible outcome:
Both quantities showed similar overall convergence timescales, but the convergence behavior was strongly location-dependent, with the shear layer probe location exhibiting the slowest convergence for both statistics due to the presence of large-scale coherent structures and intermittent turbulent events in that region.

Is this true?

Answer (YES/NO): NO